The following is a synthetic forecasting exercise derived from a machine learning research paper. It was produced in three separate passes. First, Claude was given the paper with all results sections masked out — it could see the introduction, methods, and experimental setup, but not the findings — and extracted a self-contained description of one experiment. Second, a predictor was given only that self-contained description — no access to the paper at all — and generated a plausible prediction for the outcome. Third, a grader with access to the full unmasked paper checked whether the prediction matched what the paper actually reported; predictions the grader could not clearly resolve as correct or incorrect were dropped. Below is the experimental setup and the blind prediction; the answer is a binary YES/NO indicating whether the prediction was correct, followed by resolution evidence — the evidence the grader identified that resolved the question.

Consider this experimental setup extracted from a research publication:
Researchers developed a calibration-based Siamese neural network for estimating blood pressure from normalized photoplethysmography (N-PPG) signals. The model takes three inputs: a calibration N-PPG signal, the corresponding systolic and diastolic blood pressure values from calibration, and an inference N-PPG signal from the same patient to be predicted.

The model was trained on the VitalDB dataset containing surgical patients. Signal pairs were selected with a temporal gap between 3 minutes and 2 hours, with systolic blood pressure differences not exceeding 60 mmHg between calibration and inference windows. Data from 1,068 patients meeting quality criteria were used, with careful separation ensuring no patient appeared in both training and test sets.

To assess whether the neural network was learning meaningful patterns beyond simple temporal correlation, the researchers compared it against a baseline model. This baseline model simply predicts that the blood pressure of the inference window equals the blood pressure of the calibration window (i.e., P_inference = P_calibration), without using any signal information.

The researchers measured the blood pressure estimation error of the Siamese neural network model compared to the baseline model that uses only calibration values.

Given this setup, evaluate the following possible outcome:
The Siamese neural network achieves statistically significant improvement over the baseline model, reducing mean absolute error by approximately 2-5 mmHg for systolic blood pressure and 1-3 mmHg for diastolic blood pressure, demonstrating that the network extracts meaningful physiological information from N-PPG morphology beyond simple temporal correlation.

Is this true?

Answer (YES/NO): NO